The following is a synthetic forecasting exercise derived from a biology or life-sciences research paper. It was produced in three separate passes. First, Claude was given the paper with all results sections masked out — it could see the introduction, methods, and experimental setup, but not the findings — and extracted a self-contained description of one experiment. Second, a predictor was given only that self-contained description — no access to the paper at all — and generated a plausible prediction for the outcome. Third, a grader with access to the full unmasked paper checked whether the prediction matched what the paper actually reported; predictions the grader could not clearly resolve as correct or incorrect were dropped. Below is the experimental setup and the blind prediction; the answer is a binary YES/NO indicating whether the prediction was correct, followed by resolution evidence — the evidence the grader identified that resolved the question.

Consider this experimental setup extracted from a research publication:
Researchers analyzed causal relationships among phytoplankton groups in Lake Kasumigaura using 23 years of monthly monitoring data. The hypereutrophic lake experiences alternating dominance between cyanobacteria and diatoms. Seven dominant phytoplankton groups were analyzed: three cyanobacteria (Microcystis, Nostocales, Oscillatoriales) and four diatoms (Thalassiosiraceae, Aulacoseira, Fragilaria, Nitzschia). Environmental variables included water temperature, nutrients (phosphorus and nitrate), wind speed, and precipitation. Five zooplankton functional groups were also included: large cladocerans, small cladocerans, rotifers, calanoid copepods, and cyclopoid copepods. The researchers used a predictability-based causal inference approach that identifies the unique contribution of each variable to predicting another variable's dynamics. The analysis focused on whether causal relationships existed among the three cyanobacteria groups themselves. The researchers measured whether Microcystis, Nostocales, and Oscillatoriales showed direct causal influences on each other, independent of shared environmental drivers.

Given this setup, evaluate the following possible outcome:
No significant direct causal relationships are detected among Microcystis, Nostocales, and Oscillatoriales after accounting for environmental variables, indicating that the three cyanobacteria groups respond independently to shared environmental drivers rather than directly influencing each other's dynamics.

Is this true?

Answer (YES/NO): NO